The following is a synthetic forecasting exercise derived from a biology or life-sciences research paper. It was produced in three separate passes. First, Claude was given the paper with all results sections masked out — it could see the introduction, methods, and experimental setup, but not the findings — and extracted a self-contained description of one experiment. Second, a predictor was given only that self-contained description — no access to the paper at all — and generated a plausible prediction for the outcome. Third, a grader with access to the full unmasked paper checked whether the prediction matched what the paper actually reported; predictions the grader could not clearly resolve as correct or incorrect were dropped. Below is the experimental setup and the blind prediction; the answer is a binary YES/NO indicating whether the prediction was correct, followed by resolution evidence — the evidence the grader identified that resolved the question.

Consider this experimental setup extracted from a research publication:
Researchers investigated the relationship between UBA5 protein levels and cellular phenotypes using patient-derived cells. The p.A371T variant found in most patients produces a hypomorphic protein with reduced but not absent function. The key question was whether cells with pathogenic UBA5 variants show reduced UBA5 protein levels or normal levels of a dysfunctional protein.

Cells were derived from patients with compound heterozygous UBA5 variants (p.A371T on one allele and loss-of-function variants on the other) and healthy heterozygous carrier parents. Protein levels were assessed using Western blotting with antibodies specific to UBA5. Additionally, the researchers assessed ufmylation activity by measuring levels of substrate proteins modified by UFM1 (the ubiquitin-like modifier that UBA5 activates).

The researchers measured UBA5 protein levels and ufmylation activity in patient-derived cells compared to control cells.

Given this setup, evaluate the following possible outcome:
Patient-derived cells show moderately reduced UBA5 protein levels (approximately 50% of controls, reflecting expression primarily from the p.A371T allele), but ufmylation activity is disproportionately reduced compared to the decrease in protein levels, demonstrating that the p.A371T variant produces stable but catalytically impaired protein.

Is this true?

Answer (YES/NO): NO